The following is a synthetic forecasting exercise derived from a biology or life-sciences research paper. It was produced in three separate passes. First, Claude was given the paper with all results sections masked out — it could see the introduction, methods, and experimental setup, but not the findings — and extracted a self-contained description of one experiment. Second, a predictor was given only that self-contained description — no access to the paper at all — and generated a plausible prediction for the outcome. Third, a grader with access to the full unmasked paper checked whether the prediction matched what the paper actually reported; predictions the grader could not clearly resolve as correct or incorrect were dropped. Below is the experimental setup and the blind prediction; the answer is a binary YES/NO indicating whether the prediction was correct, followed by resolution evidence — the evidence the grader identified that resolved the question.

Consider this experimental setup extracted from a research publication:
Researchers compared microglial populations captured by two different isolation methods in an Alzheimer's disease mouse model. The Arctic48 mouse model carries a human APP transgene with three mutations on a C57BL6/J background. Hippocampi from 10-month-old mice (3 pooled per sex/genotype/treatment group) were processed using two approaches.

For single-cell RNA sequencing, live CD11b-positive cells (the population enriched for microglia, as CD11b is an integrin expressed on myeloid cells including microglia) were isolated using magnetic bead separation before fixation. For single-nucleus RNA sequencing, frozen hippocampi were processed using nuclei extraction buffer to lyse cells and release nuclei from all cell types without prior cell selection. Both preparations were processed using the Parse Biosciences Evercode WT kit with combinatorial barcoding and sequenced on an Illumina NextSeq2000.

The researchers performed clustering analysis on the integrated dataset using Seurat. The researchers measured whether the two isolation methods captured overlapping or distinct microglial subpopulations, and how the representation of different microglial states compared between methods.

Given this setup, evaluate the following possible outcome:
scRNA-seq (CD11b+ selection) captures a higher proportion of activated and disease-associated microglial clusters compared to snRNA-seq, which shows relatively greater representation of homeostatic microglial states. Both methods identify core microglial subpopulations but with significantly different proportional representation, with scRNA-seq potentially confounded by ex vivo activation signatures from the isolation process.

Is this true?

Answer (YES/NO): YES